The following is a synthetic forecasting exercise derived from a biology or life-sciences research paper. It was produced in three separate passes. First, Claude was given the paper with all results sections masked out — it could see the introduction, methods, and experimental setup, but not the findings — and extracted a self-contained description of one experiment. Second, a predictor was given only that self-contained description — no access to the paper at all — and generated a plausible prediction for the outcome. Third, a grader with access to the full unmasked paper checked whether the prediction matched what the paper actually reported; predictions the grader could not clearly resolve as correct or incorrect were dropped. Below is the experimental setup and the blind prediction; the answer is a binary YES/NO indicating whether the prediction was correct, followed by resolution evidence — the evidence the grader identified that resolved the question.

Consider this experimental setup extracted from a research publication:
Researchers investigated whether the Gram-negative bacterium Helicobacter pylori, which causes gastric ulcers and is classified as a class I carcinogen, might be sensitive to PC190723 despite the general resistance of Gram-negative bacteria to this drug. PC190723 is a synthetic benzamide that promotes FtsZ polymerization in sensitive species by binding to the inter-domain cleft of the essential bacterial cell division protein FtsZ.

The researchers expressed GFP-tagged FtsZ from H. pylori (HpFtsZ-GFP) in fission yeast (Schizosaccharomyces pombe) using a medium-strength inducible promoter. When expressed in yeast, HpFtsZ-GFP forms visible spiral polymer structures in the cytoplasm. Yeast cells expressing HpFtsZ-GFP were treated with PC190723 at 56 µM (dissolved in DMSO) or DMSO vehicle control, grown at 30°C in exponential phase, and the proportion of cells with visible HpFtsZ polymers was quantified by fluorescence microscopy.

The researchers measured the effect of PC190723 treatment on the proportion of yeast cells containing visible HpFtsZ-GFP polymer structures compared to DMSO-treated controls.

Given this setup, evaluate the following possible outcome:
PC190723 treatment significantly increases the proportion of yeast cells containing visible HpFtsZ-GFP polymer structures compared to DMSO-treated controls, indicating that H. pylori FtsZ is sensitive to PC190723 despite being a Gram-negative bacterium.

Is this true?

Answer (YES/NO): YES